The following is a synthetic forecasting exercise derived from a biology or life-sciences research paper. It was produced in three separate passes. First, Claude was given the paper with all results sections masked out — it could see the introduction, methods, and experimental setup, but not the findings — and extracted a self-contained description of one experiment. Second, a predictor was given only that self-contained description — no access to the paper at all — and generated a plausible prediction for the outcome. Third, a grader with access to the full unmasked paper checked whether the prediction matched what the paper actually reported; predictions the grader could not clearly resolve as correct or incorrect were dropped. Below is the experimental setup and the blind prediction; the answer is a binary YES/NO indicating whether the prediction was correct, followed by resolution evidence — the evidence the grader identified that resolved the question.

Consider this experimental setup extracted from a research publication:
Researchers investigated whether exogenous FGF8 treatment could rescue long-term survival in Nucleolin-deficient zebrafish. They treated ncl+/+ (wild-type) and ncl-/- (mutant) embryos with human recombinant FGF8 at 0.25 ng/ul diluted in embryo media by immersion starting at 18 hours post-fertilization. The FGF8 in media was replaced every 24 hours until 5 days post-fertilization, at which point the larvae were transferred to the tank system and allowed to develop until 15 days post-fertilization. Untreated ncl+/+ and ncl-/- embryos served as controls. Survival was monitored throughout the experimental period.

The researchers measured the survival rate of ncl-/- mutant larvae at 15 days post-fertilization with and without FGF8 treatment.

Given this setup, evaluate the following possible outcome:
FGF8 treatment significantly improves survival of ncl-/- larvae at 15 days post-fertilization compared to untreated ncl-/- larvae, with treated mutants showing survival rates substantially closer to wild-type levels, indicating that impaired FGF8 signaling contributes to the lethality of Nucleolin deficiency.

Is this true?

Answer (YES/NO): YES